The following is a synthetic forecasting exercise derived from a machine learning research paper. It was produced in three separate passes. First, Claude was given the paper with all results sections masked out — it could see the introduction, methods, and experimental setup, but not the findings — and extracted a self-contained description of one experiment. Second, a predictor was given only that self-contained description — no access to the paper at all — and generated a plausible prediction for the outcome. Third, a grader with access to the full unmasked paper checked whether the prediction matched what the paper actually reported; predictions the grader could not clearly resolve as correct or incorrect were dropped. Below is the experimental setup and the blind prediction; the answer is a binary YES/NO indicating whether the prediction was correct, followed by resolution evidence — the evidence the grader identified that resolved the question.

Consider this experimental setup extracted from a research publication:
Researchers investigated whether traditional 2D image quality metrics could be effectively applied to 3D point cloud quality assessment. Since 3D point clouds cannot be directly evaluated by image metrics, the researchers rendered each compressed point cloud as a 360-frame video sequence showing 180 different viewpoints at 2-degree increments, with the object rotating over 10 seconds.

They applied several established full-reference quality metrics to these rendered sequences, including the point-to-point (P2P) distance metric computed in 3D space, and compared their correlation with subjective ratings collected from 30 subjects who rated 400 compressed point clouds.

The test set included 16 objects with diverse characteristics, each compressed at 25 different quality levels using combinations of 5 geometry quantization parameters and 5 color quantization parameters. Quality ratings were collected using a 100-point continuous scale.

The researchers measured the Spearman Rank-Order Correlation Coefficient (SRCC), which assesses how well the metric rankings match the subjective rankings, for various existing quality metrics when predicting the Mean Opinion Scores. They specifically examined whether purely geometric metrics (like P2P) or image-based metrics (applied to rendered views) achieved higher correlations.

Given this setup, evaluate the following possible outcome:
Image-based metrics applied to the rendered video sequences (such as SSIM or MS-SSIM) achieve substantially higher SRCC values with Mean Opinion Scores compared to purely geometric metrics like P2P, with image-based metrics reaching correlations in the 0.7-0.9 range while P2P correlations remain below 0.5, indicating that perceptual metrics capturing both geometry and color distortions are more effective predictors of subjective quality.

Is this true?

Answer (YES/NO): NO